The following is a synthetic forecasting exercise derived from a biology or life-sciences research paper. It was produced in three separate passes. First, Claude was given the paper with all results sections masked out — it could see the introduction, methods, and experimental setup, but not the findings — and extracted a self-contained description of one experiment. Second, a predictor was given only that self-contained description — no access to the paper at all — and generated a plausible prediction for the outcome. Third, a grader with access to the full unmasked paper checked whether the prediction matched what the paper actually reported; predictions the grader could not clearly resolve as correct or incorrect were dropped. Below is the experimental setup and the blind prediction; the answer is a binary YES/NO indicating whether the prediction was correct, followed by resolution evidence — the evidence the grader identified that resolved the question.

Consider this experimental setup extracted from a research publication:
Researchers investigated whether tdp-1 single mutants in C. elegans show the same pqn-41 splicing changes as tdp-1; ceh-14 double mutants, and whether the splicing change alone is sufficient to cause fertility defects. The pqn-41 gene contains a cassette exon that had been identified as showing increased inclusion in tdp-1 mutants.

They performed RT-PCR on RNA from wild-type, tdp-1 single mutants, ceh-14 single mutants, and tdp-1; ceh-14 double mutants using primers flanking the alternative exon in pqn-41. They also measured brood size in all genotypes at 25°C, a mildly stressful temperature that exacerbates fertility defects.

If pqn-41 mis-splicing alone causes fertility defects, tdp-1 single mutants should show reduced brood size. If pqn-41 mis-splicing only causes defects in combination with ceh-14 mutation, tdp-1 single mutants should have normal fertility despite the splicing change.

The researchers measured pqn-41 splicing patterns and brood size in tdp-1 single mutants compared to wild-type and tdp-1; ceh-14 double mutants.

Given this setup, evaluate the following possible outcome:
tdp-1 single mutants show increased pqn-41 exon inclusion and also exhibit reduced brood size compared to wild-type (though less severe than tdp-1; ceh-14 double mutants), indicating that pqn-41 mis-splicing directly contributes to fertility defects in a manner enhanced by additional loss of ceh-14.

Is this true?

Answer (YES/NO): NO